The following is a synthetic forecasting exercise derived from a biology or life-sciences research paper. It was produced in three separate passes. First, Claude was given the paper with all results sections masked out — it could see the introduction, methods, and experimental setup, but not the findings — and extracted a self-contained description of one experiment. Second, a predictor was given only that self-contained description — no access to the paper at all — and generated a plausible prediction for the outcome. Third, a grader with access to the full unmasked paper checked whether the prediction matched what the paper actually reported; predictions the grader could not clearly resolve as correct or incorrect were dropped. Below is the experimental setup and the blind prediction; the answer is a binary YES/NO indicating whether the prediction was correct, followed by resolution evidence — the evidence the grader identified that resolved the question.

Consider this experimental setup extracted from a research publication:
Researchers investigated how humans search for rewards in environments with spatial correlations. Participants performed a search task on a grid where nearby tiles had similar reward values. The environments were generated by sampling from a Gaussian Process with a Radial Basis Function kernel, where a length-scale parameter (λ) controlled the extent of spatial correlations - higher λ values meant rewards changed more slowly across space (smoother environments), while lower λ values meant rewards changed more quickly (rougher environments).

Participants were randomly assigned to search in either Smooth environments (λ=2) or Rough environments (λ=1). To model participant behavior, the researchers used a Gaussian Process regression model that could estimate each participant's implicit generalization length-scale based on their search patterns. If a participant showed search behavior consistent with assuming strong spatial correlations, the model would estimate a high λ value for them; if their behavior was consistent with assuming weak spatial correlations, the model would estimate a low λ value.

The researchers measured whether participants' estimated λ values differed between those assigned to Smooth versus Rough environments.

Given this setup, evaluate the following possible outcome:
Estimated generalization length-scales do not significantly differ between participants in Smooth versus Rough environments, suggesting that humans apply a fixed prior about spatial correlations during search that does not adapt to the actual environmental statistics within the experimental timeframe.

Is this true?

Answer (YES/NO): YES